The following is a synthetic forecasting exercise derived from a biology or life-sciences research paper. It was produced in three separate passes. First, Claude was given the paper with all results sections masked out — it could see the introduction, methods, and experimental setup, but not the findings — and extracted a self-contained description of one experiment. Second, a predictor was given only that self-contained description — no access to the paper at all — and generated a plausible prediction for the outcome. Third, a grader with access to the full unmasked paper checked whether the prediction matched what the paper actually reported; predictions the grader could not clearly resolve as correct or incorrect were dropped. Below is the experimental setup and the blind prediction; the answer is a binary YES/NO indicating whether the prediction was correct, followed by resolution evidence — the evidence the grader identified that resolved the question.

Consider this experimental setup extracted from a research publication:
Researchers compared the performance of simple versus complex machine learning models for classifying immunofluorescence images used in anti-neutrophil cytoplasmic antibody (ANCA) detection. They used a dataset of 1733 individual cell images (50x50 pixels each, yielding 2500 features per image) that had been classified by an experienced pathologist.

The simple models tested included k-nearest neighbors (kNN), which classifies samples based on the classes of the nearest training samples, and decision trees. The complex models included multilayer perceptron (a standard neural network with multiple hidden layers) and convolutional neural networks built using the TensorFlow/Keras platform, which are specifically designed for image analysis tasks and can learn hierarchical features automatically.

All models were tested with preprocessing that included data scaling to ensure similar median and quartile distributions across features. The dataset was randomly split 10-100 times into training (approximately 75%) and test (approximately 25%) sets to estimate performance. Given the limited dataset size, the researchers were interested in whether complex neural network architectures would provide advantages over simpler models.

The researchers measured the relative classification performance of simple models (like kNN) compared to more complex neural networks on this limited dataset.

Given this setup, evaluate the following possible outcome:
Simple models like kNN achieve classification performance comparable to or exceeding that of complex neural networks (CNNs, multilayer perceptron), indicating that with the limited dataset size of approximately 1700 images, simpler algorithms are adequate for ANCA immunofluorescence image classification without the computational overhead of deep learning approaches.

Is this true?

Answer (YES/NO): NO